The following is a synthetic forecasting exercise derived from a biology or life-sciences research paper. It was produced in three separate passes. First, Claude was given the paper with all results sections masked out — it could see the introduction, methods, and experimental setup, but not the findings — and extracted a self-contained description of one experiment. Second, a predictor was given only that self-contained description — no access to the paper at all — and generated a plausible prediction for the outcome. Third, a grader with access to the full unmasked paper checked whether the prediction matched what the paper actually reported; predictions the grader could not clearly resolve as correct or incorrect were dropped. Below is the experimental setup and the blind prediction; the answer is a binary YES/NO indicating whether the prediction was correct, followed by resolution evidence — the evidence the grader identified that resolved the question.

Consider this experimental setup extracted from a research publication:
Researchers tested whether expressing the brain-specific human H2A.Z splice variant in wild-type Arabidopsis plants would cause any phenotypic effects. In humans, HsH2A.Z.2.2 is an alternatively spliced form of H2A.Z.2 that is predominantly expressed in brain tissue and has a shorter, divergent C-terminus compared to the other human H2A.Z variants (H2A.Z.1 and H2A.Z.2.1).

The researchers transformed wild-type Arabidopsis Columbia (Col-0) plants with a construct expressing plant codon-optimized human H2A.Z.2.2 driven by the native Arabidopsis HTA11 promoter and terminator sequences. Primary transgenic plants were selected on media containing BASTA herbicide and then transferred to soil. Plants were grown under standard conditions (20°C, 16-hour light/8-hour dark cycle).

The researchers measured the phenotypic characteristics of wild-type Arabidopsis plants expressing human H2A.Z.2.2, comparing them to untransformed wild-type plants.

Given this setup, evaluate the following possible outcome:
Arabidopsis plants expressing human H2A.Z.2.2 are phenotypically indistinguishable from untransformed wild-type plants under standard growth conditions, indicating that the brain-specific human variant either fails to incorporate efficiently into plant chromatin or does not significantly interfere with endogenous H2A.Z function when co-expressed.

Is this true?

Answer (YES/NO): NO